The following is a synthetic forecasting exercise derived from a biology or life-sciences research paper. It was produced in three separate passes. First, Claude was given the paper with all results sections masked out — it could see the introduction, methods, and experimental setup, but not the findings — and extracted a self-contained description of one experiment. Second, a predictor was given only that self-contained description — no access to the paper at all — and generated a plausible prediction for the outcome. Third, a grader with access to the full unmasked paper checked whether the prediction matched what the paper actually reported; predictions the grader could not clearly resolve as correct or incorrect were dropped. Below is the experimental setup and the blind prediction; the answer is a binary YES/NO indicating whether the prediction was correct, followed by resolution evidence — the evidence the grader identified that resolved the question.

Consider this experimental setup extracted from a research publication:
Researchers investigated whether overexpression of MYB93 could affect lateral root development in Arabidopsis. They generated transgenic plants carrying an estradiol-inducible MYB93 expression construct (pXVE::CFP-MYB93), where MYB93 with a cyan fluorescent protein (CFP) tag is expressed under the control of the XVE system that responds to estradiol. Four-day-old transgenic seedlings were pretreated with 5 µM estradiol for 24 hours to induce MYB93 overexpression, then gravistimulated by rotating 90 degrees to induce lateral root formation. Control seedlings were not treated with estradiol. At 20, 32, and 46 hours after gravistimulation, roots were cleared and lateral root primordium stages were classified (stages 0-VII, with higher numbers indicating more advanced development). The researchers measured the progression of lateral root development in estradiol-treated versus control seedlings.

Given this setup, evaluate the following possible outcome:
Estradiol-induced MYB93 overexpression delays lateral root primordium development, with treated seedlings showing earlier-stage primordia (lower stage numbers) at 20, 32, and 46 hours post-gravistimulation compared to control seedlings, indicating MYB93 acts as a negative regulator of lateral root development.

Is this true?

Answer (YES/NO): YES